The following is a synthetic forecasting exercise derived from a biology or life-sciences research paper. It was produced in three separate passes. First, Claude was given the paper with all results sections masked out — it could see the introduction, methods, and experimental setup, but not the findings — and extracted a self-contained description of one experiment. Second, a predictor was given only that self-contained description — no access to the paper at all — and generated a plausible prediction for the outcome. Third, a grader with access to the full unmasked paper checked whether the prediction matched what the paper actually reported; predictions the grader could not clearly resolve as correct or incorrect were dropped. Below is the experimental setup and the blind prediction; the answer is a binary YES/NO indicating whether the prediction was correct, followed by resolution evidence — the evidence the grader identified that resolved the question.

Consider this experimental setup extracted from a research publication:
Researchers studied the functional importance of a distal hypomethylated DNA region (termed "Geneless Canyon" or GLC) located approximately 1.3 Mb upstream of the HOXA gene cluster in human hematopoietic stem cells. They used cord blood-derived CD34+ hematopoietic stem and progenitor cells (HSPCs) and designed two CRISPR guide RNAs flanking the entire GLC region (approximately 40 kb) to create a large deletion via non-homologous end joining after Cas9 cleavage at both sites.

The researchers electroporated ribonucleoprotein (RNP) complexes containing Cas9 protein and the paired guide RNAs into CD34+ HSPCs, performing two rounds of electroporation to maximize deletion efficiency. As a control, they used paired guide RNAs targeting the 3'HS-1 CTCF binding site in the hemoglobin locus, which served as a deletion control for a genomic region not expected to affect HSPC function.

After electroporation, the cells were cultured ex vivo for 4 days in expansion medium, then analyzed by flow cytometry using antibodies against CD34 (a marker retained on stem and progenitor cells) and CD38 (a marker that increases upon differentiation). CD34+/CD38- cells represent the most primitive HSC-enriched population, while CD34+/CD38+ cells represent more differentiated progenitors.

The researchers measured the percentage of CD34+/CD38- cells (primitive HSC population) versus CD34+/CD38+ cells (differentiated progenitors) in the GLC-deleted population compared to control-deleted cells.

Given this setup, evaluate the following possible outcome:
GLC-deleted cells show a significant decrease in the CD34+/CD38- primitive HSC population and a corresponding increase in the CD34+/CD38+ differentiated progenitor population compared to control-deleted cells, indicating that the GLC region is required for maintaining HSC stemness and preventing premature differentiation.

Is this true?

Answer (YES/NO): YES